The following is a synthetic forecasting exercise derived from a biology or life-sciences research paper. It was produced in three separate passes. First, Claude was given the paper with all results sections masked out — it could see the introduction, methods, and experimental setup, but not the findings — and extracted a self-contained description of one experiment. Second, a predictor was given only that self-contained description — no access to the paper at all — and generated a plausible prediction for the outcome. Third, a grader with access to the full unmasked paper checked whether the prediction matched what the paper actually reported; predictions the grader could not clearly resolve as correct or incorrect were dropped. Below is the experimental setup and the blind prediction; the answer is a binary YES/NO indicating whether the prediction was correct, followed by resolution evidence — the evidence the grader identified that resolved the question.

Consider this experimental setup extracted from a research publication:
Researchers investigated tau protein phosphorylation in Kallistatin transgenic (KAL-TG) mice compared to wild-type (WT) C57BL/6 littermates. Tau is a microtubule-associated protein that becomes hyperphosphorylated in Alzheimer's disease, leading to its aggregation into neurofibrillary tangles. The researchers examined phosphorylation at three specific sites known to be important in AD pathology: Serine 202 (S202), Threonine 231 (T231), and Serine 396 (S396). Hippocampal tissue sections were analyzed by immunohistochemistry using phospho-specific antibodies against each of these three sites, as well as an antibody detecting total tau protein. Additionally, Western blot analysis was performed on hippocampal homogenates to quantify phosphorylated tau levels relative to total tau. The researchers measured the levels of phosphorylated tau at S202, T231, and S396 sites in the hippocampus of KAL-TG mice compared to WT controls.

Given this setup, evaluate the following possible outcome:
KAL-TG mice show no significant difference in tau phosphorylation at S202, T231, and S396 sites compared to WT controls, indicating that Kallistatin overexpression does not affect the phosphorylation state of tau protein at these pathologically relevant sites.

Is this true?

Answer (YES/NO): NO